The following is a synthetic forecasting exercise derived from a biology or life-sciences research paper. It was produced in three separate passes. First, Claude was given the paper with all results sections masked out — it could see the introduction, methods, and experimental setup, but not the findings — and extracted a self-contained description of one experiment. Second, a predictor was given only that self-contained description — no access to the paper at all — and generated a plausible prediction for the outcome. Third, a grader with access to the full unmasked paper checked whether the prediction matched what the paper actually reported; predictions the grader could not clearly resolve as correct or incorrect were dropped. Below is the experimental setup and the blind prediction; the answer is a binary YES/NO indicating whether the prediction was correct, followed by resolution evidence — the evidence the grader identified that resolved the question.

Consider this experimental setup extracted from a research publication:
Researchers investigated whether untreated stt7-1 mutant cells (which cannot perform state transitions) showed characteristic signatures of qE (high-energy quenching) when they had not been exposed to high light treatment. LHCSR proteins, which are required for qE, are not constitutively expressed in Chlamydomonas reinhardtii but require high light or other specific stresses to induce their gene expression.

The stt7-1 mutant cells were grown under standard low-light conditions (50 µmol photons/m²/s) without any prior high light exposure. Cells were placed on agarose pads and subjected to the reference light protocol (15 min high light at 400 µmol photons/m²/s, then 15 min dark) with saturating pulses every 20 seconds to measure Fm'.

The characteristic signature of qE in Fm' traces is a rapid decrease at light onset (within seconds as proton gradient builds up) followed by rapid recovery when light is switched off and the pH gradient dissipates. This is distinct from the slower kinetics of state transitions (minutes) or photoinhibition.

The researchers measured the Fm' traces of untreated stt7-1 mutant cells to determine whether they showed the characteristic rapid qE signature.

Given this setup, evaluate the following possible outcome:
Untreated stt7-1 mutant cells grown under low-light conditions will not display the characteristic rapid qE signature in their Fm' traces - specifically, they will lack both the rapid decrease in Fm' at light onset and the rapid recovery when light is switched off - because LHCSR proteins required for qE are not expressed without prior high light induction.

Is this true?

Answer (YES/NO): YES